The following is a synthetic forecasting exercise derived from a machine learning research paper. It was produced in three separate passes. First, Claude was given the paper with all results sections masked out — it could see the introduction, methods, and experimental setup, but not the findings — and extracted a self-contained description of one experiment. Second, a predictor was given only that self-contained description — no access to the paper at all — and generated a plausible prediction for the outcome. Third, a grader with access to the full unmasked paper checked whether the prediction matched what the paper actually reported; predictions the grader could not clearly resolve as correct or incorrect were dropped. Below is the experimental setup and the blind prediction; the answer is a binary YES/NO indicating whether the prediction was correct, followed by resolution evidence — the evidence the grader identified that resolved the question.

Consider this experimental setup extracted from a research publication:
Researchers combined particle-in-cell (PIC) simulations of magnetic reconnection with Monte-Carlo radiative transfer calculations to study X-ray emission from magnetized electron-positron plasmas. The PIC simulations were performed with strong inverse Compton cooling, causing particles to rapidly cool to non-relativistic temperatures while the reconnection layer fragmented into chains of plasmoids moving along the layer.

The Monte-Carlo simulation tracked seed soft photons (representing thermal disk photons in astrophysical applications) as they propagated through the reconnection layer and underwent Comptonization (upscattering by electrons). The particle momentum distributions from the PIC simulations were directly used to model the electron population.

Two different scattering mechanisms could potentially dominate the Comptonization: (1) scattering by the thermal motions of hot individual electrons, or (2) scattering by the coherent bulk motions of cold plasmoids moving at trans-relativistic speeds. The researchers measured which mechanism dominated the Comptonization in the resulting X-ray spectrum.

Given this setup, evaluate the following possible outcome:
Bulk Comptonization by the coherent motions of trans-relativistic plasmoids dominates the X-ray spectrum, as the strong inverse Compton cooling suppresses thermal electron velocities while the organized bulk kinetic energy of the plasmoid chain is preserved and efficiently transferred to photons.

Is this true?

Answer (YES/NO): YES